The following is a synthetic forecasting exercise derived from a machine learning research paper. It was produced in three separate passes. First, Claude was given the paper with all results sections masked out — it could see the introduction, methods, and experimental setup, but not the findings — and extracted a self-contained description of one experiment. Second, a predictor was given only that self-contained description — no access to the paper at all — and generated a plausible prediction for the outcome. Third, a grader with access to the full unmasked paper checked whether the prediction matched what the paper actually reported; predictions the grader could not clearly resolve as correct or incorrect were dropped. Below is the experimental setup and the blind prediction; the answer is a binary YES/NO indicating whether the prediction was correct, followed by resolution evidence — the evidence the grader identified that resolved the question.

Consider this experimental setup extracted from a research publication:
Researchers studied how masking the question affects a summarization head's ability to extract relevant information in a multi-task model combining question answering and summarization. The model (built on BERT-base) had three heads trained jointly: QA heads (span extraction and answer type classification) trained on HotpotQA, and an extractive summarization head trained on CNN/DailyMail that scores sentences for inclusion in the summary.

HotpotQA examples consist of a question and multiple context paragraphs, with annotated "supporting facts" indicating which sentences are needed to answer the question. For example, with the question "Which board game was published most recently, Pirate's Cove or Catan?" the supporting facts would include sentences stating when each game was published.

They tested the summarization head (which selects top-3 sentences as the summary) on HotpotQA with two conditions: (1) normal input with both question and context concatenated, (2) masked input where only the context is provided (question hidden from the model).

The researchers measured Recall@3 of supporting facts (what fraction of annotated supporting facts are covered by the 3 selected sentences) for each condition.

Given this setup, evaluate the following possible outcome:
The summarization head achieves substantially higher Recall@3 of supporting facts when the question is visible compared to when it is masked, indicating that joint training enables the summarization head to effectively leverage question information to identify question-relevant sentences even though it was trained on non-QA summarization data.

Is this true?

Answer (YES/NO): YES